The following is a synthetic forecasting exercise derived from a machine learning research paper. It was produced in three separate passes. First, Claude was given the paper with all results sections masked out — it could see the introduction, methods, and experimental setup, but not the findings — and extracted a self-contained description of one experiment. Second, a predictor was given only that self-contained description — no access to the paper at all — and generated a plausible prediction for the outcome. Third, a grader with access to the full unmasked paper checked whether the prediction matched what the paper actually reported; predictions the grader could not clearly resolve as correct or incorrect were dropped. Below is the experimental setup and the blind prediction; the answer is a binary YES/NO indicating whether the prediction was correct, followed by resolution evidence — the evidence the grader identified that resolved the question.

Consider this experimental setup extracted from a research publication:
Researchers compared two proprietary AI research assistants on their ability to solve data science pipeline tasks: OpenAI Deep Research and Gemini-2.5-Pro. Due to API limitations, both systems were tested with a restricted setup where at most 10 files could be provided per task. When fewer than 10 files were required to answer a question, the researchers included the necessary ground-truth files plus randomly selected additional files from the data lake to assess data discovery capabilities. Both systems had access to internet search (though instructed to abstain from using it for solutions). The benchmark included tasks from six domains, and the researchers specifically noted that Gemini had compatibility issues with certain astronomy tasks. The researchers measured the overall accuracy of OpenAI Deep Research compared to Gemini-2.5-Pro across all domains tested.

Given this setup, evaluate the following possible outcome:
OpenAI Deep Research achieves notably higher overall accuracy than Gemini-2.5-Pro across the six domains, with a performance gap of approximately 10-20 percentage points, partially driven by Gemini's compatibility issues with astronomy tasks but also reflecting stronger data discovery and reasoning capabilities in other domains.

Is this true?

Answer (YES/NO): NO